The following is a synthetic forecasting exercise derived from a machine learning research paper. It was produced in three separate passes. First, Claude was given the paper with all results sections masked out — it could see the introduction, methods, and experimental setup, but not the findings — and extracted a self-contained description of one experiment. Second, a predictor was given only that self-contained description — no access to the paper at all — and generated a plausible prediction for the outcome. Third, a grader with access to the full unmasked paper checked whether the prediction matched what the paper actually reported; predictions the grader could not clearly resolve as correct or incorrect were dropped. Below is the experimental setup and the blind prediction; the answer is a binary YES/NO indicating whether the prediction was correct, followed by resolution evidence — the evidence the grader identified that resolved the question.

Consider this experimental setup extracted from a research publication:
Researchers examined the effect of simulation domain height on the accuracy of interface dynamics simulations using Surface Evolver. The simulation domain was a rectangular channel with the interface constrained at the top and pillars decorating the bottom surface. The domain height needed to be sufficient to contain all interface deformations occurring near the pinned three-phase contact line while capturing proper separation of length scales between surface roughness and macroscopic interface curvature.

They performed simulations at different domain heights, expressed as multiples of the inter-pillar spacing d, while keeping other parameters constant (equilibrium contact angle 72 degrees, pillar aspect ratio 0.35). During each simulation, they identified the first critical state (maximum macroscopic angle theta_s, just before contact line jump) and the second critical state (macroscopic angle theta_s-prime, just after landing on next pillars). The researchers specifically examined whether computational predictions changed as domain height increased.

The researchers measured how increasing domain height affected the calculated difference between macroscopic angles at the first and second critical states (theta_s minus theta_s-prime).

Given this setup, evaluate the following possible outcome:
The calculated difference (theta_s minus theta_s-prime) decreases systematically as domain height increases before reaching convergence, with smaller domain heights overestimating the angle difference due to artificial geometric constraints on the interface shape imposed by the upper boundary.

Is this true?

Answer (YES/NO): YES